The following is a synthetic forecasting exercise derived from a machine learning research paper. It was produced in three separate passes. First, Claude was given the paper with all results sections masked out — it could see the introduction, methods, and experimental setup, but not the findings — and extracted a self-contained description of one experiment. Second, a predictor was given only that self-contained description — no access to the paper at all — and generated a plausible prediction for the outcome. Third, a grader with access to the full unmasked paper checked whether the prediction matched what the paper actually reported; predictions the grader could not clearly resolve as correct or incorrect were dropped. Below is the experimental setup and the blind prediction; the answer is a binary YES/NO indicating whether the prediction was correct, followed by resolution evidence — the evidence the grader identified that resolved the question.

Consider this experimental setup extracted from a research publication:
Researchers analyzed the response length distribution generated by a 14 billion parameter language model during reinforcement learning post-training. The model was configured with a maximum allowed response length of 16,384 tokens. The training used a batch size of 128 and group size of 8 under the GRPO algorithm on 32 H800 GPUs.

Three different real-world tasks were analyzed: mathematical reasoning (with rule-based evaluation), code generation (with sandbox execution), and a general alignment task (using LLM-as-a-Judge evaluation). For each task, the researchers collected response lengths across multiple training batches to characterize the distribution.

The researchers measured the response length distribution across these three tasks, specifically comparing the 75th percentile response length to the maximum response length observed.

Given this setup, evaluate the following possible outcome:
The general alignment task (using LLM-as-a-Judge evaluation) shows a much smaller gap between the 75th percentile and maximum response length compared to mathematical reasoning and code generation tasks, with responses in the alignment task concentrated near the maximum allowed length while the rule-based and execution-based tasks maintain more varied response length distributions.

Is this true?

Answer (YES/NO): NO